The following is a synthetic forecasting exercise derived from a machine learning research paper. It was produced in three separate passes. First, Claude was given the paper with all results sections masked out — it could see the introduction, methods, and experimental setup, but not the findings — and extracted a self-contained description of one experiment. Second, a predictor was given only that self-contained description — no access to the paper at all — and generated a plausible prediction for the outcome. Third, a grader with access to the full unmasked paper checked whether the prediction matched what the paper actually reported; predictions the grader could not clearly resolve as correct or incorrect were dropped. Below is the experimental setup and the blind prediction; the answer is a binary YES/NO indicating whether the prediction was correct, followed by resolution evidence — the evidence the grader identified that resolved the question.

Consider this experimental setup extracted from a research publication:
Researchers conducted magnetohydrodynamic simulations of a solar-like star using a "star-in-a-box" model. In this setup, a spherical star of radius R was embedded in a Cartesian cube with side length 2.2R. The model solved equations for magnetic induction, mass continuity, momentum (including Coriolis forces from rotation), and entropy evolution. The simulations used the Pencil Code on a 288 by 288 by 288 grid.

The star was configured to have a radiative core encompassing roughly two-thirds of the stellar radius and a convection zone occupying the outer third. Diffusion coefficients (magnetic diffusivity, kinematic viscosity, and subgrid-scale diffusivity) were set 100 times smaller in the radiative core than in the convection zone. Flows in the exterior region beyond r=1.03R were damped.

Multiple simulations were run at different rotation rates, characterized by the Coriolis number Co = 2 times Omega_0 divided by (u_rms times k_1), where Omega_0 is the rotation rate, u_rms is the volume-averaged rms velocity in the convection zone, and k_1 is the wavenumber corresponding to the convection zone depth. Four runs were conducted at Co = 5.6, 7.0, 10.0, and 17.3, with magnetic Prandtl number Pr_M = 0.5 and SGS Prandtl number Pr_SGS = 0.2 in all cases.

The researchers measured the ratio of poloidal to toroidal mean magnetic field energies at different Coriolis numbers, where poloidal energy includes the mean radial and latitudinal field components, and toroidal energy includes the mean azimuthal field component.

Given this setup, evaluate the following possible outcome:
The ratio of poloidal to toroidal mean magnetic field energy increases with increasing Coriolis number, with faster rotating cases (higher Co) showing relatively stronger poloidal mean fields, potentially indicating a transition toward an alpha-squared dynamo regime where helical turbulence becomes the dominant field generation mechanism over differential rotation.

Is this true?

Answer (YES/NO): NO